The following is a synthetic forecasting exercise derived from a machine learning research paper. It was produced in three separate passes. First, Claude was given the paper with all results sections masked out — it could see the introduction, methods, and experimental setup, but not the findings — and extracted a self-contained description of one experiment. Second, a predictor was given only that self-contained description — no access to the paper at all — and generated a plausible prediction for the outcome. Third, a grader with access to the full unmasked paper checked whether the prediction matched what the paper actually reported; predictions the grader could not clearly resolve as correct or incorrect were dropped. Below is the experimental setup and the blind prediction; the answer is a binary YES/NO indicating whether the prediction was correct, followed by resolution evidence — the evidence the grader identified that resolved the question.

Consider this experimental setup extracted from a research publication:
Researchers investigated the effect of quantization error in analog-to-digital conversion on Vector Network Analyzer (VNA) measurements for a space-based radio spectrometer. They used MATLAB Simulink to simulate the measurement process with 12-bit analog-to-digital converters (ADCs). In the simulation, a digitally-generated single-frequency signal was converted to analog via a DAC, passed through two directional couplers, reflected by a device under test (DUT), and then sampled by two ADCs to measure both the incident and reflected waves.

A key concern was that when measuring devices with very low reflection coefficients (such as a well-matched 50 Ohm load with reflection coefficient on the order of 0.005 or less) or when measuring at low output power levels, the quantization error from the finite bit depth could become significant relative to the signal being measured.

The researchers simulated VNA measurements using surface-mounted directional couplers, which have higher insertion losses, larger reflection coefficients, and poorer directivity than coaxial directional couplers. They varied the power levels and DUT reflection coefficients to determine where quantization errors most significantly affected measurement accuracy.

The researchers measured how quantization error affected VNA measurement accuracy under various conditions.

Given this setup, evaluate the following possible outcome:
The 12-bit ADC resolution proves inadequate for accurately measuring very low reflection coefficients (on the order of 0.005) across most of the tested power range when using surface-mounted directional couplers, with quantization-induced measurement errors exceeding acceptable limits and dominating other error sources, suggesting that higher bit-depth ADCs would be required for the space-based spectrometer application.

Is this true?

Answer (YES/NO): NO